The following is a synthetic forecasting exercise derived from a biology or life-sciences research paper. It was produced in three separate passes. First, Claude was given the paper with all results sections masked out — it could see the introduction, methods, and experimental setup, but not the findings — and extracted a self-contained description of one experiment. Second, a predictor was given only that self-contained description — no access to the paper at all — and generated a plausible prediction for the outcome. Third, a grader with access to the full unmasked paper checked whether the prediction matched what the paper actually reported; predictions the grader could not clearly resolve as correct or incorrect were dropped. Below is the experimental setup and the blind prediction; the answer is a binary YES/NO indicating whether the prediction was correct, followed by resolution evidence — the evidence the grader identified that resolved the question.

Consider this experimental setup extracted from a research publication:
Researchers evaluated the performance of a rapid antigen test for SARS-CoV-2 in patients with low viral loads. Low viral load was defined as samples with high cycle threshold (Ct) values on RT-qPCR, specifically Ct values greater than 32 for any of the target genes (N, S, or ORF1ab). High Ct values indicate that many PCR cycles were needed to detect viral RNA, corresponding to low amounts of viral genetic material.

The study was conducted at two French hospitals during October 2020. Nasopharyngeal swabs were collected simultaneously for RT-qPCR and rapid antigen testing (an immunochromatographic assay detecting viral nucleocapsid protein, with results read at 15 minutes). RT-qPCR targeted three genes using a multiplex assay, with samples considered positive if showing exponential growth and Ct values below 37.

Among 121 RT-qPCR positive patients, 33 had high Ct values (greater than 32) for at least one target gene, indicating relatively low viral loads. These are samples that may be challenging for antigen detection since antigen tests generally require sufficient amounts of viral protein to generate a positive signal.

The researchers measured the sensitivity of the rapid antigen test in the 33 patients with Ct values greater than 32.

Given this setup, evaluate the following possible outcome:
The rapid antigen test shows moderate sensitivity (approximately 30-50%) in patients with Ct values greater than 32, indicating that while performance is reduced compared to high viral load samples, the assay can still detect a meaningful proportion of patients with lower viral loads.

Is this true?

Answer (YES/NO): NO